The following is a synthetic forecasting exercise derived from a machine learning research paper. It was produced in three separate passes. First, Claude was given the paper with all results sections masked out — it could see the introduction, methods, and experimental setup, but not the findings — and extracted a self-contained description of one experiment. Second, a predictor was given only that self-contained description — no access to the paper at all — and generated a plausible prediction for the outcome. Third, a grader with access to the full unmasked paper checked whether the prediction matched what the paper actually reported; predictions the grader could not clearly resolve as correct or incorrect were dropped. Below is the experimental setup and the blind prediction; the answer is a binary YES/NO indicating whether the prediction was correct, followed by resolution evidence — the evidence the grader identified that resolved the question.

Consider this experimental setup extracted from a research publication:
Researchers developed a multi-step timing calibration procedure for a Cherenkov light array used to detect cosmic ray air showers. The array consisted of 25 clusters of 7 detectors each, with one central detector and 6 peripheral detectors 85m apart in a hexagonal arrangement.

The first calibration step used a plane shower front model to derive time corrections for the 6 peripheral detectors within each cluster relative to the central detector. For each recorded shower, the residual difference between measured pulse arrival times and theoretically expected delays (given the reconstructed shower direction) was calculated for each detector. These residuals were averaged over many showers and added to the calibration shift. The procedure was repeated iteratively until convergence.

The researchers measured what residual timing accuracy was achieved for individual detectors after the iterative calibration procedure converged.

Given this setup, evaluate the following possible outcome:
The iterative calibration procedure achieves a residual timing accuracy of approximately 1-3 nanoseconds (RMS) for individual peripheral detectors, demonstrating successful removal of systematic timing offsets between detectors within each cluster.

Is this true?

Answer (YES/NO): NO